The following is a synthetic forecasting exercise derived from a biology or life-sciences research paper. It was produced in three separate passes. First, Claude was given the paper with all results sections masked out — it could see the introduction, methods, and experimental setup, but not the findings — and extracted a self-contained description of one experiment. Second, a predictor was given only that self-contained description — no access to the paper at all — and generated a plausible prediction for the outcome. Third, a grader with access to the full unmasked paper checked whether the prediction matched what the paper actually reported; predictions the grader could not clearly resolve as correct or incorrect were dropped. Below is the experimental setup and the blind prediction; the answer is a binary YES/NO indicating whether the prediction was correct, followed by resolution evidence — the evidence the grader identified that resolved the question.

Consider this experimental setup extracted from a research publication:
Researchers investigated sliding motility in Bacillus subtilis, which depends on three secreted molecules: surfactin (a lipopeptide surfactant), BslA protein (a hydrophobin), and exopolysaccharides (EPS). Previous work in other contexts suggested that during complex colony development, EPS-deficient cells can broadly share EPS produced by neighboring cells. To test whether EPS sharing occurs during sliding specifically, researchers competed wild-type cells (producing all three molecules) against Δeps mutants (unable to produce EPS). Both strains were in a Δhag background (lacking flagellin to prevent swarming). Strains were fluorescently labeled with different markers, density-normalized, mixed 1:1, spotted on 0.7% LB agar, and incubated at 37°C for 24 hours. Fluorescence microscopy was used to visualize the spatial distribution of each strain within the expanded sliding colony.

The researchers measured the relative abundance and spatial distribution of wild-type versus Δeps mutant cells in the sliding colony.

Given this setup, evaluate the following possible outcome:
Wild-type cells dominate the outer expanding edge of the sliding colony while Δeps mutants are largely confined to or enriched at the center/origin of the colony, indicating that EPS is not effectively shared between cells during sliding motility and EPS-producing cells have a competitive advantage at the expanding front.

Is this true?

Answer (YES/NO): YES